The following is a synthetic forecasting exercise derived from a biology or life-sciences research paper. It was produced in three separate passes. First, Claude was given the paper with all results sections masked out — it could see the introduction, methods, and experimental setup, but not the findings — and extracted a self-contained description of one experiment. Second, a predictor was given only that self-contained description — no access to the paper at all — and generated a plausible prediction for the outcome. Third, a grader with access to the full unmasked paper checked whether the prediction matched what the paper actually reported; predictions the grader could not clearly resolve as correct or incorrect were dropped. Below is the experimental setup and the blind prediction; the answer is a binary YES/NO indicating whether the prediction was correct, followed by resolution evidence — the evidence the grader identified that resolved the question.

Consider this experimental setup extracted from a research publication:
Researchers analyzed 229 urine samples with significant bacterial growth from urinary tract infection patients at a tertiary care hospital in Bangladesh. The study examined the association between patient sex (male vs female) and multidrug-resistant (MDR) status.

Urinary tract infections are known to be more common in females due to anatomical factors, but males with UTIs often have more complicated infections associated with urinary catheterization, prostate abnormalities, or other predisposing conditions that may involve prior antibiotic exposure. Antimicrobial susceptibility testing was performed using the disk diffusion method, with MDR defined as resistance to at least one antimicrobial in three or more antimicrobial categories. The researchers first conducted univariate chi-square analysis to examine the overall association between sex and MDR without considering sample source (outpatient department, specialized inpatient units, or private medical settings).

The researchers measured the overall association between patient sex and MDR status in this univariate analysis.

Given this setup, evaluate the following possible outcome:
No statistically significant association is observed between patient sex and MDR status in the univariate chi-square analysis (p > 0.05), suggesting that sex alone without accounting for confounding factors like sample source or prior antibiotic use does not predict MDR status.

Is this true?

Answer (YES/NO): NO